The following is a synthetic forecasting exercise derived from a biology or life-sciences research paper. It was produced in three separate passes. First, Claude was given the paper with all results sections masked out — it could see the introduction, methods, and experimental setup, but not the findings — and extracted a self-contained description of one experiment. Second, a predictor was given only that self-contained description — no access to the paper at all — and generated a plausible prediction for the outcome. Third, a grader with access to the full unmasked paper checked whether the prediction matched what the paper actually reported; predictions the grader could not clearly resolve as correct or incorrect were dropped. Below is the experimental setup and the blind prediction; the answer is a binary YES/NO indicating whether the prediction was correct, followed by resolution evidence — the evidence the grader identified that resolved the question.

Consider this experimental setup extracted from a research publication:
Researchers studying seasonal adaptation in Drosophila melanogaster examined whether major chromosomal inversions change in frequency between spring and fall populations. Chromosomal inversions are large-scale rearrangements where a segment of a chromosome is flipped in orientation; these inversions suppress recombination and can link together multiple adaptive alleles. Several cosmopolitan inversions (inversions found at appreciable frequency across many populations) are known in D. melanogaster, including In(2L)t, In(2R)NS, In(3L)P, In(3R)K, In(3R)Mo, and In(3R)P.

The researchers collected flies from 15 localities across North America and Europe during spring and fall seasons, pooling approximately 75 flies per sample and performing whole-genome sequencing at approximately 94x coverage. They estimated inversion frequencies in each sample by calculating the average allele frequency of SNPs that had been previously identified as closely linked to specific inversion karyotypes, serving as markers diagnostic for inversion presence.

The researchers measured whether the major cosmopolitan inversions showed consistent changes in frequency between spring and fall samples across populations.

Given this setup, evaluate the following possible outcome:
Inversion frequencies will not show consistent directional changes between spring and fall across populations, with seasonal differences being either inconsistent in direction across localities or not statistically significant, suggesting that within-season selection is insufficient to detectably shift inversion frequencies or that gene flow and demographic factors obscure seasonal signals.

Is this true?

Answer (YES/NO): YES